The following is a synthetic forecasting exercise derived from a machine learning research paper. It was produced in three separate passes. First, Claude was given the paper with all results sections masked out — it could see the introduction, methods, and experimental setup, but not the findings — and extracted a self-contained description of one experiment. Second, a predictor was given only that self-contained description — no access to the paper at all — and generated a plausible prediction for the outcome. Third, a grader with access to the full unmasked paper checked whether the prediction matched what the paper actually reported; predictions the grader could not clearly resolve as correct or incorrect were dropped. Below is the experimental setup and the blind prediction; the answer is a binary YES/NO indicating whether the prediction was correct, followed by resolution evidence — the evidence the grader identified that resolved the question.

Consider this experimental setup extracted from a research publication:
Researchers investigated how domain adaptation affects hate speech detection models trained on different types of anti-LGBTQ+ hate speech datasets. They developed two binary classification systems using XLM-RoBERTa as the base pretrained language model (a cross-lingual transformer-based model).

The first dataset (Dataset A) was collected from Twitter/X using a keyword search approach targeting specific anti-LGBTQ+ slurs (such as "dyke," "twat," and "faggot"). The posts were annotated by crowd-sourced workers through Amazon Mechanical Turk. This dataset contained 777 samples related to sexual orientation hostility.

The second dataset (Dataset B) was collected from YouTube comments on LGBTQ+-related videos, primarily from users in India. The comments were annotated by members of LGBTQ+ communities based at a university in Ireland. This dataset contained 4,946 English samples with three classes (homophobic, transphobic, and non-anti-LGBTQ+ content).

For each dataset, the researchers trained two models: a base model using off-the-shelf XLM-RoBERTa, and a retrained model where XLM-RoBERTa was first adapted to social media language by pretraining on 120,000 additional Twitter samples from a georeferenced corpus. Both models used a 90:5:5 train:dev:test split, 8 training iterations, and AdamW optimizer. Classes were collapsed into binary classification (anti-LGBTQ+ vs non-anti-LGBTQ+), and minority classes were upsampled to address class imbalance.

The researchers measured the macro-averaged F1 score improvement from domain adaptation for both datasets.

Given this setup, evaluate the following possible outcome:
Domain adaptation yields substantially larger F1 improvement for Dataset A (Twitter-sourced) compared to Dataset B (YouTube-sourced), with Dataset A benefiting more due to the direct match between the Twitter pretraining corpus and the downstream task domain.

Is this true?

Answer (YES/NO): NO